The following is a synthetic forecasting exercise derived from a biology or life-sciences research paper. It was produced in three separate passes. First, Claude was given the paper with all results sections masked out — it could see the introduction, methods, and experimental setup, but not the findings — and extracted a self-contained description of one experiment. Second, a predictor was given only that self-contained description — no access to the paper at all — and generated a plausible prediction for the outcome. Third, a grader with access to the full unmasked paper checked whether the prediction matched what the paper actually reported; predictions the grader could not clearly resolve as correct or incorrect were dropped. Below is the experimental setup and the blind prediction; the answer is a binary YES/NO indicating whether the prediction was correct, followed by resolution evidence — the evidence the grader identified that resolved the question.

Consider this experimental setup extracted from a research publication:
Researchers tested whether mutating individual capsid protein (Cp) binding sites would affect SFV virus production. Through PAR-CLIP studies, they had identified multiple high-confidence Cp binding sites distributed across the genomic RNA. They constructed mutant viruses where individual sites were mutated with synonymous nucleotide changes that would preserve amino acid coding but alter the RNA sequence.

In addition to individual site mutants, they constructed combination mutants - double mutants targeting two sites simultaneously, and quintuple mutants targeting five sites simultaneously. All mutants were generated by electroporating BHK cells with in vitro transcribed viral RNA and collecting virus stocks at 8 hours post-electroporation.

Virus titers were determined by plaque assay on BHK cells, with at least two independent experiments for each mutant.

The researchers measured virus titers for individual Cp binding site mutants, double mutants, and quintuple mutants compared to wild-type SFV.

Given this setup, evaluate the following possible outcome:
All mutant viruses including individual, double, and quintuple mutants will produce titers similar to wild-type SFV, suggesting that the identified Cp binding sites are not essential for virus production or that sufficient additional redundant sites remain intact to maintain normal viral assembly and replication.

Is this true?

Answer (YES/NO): NO